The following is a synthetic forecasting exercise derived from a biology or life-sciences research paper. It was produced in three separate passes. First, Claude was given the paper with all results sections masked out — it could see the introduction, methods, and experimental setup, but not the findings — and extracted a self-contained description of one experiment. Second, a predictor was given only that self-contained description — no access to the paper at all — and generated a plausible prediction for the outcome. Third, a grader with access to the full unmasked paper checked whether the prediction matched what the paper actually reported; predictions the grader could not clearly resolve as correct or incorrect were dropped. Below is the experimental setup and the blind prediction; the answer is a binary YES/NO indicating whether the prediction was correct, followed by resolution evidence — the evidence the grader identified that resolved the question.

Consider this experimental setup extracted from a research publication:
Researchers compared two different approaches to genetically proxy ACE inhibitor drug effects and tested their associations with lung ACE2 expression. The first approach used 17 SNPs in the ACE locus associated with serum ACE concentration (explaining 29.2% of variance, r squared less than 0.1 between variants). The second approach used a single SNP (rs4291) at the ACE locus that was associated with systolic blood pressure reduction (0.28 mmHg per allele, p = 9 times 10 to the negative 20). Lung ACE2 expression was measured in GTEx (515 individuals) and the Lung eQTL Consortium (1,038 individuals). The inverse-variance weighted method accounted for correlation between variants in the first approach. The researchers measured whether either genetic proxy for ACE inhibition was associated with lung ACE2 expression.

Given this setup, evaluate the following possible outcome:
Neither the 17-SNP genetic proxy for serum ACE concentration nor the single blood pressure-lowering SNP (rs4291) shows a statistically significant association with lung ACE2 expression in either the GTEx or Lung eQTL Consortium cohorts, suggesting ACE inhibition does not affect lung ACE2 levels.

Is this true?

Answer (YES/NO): YES